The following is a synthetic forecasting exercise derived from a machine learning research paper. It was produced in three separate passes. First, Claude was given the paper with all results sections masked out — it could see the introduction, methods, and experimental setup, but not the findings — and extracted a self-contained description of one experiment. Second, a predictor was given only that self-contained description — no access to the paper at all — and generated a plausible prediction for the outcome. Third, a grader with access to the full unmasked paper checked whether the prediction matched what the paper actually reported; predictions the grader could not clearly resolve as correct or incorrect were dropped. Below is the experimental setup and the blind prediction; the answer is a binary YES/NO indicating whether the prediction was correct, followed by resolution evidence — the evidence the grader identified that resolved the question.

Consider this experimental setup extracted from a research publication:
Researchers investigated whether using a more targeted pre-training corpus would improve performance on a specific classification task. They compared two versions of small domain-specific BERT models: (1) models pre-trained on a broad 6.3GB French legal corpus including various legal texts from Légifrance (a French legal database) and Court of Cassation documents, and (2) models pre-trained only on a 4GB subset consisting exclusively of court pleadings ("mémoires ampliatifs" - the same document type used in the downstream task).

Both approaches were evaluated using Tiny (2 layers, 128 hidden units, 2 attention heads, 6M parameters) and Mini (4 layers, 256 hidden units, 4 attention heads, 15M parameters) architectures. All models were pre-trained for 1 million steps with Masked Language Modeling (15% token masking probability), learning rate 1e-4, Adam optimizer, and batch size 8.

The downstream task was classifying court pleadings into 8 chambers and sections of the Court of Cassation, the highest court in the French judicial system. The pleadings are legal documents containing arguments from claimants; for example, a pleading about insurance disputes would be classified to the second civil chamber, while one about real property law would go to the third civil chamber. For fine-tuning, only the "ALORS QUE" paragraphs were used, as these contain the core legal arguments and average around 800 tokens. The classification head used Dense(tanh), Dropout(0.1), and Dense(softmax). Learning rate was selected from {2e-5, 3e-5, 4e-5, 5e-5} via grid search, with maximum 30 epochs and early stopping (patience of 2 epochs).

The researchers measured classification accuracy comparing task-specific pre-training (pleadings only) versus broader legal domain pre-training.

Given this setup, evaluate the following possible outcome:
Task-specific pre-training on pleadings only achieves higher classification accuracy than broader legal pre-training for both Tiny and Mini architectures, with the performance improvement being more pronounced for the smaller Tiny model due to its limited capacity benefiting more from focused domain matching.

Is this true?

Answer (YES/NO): NO